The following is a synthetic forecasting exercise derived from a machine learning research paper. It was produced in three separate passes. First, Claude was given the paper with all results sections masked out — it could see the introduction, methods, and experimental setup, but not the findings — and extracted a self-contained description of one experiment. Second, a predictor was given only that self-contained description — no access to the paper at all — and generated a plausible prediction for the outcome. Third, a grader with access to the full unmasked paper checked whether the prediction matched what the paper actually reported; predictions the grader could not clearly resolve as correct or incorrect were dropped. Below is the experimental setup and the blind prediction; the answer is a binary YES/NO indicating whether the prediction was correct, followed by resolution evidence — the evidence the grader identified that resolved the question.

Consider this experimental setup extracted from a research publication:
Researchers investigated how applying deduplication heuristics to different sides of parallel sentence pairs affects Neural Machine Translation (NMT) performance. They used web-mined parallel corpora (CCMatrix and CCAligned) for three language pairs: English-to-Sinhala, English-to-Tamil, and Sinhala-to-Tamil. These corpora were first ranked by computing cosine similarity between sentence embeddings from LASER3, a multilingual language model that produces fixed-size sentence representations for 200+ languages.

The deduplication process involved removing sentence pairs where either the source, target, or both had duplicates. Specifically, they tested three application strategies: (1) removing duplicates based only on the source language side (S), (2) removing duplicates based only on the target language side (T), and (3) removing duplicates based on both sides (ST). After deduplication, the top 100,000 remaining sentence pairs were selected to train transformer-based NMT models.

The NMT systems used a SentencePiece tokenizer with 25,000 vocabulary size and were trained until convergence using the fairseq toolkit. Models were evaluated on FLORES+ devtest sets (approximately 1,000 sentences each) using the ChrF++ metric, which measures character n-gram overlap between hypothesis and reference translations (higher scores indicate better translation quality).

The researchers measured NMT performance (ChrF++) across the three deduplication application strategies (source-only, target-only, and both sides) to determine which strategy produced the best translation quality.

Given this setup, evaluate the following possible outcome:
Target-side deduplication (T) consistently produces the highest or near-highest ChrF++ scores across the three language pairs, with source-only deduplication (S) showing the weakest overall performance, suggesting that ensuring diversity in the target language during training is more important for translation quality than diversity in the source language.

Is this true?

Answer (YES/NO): YES